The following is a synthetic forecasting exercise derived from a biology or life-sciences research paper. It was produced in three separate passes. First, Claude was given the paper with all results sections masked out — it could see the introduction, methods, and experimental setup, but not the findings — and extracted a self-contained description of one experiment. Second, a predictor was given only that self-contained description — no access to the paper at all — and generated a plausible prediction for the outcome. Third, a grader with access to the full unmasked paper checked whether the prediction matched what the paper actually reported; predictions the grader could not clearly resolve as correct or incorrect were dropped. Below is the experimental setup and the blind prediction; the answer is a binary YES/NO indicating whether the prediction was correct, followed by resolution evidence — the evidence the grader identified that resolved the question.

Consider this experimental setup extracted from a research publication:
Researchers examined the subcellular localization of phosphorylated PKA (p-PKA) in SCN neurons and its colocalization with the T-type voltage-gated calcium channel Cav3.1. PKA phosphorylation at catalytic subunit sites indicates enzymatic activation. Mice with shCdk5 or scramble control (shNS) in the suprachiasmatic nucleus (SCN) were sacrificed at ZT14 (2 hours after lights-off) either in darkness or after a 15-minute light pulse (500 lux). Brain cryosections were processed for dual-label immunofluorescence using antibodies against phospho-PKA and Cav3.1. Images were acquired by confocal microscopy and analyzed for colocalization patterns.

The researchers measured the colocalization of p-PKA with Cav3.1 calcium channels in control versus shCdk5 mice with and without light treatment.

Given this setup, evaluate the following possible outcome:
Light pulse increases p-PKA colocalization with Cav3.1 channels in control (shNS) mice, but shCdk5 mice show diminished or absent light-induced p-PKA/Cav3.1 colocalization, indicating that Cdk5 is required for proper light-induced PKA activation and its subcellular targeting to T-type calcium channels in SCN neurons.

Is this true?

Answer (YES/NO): NO